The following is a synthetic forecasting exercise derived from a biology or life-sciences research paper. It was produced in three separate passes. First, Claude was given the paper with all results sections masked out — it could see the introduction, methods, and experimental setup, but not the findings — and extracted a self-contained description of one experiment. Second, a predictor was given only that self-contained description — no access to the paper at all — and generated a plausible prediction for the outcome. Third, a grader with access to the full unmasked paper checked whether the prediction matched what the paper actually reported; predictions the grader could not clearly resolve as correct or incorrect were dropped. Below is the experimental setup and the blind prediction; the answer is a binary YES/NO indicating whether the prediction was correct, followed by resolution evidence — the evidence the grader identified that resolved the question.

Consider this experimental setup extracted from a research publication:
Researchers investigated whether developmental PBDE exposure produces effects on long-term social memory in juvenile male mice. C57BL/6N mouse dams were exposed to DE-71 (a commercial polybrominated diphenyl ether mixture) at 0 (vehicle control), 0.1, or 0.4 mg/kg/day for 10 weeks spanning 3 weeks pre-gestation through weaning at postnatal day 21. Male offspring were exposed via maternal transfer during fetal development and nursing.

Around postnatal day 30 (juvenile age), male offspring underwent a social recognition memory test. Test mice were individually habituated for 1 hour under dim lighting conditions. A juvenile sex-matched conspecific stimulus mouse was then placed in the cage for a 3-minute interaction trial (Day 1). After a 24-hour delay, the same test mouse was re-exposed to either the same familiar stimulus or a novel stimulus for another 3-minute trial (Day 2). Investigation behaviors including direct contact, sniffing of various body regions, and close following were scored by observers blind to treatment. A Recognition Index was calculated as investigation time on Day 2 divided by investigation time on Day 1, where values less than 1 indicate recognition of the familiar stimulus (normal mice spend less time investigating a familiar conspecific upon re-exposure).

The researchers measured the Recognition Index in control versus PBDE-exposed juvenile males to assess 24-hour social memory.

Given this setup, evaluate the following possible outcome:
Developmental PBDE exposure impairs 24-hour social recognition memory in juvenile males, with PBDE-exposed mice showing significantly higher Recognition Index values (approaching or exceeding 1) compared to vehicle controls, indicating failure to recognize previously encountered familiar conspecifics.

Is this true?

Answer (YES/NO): NO